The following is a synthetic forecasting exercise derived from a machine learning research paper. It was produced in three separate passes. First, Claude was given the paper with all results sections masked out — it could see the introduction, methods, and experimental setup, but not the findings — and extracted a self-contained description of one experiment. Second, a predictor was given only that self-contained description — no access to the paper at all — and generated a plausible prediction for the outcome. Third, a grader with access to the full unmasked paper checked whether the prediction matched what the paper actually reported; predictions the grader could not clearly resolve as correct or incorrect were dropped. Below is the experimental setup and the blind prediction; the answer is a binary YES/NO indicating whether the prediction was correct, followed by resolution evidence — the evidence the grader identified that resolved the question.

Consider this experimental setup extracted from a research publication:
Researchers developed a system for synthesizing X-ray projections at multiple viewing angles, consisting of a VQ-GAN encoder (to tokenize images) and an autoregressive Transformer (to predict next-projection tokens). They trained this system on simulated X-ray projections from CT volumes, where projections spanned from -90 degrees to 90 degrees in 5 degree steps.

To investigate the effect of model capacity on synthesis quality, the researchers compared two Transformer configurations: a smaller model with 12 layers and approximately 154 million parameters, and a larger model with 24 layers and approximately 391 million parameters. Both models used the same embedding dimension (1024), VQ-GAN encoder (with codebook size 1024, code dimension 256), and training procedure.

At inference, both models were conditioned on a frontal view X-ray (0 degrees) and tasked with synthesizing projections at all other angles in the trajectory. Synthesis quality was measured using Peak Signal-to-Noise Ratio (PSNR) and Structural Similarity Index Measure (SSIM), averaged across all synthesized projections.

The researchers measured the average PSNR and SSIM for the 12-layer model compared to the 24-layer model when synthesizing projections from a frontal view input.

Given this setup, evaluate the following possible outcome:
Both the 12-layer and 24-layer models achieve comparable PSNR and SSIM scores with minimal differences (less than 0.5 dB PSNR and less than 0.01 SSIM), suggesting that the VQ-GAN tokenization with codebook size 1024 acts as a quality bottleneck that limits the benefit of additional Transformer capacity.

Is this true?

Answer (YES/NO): NO